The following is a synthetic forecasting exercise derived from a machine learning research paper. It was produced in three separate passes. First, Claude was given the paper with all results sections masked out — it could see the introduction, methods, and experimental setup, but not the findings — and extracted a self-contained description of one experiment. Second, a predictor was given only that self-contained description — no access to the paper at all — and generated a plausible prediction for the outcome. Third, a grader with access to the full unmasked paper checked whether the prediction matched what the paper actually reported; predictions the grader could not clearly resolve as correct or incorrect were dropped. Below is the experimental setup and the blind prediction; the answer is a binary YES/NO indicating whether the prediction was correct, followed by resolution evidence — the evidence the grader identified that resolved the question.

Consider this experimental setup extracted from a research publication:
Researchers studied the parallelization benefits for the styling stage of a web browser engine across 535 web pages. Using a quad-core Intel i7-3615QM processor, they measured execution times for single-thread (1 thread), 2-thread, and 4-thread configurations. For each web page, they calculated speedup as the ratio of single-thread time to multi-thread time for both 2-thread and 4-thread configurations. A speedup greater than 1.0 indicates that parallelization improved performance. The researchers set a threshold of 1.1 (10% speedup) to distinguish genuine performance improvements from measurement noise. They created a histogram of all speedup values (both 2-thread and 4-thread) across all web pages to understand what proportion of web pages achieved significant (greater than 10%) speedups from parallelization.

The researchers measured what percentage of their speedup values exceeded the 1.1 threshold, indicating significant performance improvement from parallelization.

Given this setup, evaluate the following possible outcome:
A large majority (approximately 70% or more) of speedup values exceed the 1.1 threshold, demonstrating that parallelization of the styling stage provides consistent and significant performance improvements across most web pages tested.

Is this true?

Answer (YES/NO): NO